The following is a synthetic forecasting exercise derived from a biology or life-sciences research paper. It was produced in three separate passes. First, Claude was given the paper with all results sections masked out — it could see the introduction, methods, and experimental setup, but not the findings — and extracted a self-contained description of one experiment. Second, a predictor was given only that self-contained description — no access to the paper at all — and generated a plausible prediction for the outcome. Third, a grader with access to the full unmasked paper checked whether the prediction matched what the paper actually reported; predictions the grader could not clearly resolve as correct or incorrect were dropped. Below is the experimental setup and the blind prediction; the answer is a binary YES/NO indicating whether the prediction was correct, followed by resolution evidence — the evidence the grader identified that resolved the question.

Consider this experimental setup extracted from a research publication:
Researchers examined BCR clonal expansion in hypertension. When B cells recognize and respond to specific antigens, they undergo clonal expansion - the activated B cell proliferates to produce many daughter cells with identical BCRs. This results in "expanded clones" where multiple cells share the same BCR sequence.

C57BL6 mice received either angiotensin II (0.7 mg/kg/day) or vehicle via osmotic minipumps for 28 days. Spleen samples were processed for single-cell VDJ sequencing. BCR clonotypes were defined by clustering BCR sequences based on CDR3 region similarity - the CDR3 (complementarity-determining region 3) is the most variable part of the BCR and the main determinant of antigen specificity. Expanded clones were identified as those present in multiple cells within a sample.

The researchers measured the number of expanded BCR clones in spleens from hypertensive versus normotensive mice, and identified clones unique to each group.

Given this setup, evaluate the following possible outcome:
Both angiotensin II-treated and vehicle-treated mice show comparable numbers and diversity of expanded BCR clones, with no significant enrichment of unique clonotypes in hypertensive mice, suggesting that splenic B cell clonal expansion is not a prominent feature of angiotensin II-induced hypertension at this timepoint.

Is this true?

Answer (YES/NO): NO